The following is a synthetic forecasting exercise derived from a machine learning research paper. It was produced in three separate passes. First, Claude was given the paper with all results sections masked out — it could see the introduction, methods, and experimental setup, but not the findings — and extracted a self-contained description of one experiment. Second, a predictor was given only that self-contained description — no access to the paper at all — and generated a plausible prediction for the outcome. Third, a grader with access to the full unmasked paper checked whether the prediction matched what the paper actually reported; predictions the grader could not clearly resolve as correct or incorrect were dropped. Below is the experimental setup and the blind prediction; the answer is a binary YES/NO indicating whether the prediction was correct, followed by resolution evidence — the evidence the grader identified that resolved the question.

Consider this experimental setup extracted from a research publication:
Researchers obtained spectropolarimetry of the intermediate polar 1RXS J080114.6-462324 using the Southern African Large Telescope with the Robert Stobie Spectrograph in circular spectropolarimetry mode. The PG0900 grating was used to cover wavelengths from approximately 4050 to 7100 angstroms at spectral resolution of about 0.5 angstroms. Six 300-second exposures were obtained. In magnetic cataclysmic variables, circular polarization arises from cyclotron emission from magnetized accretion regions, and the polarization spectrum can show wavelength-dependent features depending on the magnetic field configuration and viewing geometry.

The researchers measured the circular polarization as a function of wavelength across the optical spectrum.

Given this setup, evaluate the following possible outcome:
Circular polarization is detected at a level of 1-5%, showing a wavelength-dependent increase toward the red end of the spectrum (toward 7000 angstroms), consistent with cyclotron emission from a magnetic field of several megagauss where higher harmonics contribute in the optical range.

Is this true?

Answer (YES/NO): NO